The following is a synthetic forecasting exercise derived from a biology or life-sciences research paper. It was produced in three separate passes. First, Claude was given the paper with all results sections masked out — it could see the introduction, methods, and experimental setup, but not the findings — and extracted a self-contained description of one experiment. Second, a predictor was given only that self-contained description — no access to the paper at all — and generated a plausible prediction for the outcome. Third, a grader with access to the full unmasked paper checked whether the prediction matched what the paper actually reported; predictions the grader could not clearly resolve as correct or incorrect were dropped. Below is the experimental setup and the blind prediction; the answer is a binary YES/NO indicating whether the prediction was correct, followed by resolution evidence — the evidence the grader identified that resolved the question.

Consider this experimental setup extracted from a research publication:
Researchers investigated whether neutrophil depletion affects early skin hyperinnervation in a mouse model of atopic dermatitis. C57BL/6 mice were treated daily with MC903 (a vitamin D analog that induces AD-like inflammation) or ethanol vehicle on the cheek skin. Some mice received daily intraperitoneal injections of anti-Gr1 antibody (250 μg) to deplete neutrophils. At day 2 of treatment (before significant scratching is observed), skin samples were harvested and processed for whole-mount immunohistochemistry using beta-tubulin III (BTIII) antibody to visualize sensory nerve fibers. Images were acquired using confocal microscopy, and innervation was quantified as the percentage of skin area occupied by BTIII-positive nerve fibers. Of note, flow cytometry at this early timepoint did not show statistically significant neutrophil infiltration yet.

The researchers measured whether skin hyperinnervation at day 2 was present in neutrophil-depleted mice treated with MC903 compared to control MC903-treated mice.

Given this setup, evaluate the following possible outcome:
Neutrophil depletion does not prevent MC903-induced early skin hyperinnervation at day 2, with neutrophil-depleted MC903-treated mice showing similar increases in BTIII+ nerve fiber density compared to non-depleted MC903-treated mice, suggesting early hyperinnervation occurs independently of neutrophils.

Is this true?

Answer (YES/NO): NO